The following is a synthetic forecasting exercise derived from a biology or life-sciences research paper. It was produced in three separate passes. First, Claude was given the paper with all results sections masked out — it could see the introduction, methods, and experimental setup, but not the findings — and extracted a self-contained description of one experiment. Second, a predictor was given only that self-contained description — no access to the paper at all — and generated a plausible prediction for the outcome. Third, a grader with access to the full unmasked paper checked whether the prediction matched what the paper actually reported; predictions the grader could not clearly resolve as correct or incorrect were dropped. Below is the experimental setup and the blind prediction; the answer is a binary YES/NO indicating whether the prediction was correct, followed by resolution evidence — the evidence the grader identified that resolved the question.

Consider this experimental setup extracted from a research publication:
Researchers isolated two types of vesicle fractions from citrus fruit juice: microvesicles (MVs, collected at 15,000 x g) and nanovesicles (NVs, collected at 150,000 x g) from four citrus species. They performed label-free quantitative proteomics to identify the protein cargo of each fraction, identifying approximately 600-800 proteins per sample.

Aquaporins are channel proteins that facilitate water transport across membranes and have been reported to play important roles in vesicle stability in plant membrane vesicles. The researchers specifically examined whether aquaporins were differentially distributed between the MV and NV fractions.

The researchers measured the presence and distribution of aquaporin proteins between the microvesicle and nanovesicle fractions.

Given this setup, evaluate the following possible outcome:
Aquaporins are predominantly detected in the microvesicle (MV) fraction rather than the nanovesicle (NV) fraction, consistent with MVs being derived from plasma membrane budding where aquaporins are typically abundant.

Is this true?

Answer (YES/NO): NO